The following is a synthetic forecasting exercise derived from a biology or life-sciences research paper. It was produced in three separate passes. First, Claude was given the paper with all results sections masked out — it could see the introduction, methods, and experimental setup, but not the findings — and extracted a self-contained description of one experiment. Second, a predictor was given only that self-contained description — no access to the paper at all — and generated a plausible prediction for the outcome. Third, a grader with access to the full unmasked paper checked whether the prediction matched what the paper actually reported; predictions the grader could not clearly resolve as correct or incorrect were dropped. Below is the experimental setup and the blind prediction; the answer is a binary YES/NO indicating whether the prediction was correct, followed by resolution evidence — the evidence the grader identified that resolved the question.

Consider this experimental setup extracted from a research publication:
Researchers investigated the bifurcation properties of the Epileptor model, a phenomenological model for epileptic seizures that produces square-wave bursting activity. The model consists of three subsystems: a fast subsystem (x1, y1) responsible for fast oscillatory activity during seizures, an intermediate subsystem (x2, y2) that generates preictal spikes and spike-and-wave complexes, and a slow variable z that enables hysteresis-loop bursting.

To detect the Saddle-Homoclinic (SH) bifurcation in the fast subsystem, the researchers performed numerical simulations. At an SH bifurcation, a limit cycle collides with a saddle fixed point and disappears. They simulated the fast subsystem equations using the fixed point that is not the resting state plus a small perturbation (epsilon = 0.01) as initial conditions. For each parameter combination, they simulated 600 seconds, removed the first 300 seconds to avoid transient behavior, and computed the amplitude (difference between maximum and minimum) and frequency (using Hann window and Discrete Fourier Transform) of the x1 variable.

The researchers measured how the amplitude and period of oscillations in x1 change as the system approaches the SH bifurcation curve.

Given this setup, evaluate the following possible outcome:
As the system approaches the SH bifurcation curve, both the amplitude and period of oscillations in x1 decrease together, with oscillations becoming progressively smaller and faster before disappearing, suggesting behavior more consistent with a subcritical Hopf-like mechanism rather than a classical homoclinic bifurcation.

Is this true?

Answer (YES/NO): NO